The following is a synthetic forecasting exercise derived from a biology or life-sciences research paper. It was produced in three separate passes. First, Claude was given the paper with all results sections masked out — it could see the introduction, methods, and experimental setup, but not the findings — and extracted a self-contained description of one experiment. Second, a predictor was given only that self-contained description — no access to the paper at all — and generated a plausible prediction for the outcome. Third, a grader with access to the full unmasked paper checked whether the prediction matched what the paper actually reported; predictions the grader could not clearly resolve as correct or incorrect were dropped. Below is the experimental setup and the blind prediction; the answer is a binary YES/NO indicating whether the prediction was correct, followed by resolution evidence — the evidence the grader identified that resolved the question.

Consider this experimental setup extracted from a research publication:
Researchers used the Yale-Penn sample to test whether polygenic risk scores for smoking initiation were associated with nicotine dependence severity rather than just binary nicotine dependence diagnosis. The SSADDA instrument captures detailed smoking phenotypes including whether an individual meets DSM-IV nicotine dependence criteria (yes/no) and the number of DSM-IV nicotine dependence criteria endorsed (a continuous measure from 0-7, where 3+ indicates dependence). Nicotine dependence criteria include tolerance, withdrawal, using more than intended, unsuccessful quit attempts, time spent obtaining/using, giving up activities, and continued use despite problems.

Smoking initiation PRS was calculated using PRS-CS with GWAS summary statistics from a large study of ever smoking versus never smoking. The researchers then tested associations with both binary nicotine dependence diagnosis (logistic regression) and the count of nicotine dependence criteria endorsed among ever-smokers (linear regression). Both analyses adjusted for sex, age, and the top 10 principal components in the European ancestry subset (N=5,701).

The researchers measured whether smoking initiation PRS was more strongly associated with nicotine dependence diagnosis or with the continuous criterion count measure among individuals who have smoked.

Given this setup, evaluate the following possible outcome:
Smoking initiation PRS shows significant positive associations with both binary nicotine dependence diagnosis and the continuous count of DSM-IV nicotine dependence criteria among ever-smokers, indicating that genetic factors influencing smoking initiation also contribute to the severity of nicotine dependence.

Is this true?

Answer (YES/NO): YES